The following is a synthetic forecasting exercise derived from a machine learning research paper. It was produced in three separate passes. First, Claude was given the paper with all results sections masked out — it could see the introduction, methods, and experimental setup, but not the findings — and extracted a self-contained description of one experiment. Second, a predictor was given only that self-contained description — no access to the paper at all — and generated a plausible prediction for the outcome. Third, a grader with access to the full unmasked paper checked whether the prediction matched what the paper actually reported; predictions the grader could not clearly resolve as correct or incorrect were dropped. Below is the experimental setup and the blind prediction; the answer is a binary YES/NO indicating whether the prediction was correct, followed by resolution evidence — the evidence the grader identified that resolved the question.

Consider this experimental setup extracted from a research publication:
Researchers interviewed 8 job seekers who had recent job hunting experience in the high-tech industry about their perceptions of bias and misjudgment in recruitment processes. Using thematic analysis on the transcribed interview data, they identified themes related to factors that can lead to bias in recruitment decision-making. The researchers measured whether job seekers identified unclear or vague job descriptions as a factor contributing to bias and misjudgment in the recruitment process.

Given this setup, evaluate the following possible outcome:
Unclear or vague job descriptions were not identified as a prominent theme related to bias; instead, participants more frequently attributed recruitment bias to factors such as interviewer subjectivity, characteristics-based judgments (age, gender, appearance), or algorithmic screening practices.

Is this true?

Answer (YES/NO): NO